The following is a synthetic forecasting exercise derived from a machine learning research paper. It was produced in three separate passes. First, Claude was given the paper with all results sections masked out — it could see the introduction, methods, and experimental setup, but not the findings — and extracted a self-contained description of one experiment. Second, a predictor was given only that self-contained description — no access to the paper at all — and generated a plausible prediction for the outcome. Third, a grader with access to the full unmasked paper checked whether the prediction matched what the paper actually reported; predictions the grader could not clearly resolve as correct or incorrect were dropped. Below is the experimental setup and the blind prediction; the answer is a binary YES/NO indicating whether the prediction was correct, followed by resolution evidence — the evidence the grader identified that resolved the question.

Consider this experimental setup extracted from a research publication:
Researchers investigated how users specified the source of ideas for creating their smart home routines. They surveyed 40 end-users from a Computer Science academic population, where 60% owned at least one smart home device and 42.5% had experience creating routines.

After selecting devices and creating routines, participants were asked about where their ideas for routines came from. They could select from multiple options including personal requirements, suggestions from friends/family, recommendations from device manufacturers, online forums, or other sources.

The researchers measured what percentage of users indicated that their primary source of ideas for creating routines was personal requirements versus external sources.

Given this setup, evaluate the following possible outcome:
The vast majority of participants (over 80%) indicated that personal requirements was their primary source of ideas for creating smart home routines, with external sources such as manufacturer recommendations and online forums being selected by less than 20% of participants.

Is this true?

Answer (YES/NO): NO